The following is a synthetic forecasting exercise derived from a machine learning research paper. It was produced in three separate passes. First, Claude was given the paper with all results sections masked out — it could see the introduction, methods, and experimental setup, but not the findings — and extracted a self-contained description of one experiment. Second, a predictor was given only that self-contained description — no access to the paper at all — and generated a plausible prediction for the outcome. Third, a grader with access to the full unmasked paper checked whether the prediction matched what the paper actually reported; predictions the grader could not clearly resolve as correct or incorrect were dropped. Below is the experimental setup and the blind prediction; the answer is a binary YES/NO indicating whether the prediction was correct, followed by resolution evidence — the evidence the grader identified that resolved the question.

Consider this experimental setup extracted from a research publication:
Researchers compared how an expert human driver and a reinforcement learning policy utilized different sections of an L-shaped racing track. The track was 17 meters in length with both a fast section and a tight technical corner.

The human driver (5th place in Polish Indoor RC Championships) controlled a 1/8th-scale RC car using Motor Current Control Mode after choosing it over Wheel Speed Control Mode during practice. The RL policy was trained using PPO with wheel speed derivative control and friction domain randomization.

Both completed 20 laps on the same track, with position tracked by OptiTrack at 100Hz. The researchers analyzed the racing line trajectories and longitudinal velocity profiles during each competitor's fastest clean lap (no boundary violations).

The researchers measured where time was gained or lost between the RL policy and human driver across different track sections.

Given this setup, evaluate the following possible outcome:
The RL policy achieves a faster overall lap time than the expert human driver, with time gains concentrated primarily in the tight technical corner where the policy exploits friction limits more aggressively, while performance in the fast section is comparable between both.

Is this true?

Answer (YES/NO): NO